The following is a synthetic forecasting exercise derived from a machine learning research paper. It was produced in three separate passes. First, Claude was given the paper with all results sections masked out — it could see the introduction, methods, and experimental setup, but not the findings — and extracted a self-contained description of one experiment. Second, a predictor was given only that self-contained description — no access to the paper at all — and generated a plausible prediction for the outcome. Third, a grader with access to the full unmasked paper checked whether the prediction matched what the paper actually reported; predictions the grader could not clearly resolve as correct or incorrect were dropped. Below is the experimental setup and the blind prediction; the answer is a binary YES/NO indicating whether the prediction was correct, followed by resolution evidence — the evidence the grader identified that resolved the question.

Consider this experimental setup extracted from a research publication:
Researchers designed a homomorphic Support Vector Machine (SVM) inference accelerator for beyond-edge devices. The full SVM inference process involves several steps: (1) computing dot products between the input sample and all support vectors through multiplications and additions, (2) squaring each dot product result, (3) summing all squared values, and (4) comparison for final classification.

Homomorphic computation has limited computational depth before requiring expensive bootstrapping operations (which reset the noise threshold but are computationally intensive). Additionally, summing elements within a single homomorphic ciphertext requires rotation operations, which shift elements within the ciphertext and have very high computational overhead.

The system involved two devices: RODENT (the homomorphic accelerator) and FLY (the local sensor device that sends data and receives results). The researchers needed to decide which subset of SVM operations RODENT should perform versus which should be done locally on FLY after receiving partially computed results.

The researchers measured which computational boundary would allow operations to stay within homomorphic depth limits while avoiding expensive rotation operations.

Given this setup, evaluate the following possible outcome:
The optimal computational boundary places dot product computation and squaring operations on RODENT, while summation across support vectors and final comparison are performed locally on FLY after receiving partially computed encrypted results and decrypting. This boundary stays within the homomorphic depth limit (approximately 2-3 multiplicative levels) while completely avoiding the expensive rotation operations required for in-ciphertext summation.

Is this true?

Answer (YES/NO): NO